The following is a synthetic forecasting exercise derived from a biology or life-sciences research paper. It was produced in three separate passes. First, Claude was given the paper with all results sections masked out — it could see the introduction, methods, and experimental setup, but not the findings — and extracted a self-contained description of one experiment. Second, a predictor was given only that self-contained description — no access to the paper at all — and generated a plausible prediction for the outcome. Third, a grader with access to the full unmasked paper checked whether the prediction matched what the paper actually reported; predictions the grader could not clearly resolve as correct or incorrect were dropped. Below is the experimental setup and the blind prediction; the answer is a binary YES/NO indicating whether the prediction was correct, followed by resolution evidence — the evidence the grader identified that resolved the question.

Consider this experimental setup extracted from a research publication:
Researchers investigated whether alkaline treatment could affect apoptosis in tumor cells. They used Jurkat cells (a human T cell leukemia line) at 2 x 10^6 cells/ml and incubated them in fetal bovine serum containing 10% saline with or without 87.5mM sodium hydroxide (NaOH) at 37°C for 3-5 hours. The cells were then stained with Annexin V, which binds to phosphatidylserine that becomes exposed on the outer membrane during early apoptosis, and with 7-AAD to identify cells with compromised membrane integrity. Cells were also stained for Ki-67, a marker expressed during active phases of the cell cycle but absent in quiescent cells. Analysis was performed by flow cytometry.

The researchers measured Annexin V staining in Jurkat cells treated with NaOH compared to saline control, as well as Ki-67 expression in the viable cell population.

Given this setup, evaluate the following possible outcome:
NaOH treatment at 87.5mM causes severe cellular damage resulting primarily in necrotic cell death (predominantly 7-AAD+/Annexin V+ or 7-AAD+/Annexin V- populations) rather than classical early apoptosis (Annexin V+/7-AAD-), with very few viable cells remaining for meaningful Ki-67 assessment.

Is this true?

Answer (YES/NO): NO